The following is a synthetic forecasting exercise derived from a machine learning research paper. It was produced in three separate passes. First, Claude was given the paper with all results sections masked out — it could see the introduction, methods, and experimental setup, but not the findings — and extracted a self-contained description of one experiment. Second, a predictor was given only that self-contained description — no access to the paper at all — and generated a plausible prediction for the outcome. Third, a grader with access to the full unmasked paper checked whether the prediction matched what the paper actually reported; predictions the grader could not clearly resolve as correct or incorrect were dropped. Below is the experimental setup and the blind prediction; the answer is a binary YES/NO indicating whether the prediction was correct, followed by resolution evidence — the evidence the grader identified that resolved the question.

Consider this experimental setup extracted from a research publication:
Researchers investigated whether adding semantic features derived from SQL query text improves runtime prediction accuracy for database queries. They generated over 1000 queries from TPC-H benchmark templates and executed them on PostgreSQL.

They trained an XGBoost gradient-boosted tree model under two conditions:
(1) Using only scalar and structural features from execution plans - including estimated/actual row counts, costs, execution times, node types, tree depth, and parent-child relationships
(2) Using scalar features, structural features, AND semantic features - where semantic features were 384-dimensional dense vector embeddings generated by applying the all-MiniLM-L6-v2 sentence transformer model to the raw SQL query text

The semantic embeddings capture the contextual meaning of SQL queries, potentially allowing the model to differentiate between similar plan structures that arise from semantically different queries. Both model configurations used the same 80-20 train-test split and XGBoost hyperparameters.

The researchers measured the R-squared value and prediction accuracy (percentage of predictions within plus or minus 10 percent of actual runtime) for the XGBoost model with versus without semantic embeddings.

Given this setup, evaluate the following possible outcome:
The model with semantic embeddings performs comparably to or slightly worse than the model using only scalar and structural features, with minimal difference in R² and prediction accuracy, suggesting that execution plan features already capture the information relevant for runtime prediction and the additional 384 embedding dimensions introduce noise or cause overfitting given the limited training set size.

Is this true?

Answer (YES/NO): NO